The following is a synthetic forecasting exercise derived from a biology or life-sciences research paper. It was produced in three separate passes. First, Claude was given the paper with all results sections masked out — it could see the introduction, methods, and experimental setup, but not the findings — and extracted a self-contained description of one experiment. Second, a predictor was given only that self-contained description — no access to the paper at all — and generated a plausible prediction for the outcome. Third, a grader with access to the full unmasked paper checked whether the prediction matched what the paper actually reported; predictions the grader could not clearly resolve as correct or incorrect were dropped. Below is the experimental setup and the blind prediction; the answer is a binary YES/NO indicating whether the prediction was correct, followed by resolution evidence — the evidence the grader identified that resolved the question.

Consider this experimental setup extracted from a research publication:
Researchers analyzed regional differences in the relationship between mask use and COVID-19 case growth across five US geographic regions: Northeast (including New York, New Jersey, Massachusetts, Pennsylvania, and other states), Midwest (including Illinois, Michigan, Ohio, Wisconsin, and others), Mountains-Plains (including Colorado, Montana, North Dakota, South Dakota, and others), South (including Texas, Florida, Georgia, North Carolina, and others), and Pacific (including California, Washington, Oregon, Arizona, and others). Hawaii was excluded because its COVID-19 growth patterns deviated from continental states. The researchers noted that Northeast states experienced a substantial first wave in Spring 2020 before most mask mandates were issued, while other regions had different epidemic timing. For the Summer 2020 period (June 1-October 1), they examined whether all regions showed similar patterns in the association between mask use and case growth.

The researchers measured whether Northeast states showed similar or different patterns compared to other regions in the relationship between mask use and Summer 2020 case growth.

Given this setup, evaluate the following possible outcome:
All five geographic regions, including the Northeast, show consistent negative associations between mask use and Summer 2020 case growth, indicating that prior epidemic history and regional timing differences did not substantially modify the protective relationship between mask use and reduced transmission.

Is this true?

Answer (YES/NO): NO